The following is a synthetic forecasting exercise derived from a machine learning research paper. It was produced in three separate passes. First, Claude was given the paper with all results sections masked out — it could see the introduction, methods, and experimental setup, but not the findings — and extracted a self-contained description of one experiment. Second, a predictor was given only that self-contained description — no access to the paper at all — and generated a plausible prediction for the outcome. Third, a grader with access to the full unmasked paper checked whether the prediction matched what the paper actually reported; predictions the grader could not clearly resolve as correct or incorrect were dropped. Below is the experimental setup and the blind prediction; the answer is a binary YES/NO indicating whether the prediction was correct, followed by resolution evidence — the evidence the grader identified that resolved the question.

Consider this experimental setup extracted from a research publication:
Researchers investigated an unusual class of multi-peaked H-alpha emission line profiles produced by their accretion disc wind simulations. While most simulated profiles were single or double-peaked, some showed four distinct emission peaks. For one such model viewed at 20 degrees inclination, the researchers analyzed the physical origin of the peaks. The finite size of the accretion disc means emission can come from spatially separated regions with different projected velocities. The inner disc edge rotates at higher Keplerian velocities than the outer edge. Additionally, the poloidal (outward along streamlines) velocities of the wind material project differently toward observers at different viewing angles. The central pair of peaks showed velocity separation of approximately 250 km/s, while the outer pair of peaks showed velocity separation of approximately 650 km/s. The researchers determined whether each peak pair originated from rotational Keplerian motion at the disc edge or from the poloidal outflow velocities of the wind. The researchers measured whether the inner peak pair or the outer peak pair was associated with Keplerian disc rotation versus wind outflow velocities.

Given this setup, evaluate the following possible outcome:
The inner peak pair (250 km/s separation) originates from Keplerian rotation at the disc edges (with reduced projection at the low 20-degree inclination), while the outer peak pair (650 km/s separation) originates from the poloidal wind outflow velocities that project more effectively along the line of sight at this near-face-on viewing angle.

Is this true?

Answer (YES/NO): YES